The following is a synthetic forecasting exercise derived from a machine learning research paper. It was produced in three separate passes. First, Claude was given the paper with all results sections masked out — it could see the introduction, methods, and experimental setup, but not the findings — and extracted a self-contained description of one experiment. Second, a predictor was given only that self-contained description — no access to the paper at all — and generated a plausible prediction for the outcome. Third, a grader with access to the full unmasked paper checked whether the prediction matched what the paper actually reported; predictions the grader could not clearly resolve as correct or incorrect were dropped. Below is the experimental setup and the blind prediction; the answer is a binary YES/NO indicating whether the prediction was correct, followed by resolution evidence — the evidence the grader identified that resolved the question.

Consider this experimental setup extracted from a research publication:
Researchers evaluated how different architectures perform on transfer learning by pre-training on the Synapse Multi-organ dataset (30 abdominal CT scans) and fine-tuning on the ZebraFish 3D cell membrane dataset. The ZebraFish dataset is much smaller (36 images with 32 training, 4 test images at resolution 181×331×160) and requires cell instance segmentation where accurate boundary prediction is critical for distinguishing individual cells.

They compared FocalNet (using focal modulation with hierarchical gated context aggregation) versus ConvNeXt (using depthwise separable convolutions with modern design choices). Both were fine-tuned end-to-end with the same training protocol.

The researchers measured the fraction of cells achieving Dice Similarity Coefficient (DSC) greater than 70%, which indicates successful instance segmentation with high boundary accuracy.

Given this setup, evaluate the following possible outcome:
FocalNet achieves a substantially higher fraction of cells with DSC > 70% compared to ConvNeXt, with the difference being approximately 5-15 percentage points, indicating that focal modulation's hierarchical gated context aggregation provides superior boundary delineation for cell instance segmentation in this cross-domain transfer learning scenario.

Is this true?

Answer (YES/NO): NO